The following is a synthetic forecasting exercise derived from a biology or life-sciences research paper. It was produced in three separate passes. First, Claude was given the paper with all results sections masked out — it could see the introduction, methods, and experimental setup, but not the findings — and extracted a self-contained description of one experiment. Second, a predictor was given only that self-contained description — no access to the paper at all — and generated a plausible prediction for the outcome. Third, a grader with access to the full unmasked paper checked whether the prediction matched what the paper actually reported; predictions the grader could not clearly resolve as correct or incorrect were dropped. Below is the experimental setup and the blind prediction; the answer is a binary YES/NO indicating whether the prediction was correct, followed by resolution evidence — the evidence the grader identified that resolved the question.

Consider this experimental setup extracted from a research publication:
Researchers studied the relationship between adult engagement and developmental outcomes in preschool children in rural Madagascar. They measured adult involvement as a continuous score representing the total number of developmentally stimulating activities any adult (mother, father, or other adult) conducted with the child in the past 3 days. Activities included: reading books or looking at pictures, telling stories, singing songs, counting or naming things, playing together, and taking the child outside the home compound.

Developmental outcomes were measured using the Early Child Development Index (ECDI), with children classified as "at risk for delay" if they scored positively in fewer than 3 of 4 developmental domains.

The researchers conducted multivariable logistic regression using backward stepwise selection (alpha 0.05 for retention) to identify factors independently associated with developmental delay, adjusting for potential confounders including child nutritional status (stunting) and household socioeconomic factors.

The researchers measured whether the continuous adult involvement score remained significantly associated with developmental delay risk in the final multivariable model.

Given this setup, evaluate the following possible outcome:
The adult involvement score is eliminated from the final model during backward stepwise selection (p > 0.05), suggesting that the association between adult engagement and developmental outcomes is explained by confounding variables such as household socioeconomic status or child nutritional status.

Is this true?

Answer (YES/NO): NO